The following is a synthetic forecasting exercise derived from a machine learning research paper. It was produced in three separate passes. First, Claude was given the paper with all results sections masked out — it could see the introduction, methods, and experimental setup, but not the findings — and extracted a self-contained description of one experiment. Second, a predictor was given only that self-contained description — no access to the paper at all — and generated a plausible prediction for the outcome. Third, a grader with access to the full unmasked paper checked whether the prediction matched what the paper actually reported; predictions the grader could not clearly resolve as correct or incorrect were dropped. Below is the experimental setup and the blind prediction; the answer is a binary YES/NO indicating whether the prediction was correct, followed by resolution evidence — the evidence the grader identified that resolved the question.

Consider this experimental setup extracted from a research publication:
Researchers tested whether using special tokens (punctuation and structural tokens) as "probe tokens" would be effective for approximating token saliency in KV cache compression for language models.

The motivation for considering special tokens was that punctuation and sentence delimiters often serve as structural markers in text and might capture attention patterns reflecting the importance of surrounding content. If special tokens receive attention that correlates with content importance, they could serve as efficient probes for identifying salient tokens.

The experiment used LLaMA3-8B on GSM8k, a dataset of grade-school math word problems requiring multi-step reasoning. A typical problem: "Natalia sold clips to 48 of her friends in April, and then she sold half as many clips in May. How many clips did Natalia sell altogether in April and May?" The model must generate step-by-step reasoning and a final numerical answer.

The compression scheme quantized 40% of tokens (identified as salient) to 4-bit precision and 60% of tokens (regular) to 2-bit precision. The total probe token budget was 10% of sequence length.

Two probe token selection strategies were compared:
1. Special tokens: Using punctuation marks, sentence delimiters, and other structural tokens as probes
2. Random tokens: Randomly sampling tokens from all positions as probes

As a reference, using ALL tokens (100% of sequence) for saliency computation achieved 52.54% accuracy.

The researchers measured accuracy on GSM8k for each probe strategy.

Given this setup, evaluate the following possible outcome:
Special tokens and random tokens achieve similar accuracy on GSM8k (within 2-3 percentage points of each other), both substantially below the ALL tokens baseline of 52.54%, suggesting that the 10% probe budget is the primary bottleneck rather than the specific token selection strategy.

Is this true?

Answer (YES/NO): NO